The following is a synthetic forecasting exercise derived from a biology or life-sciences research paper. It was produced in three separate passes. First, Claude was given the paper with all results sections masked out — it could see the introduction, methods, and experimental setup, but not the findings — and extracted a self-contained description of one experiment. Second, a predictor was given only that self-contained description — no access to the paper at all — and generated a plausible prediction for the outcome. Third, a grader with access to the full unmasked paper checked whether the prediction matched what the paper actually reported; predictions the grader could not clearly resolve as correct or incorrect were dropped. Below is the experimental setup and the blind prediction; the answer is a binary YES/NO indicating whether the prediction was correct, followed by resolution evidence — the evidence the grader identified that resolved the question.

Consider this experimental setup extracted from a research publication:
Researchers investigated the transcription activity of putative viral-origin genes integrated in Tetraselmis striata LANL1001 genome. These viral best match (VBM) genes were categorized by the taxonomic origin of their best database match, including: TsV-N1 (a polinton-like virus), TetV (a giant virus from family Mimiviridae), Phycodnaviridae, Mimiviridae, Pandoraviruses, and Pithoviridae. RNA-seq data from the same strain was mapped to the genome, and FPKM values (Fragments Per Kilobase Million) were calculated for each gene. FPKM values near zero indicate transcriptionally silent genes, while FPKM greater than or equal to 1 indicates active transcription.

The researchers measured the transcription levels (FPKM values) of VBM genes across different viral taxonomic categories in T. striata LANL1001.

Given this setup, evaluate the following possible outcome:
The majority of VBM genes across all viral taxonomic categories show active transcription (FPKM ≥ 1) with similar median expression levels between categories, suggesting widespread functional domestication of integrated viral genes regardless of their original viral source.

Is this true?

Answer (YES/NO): NO